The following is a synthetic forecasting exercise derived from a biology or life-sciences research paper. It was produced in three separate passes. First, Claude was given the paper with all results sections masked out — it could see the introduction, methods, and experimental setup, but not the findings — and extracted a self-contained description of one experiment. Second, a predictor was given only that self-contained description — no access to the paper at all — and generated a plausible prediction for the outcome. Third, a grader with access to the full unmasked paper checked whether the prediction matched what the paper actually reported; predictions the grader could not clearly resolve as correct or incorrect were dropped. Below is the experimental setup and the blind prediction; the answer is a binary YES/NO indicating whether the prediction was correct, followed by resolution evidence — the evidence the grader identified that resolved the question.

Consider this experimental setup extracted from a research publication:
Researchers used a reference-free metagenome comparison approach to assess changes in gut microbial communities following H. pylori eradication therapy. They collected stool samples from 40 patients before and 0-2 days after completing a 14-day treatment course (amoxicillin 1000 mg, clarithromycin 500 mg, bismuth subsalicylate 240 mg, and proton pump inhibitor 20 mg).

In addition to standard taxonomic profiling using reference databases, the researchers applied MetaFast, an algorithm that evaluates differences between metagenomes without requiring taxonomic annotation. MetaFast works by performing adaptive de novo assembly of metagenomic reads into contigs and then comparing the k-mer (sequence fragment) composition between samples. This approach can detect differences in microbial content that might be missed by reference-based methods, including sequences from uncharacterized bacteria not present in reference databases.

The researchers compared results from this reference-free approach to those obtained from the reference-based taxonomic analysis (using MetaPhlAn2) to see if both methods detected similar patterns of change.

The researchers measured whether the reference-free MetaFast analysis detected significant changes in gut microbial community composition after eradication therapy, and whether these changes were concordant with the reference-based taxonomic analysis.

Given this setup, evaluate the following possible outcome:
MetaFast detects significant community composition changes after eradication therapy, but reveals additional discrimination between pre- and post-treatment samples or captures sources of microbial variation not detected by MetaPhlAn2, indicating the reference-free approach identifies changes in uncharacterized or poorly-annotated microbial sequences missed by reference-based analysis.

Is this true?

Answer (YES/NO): NO